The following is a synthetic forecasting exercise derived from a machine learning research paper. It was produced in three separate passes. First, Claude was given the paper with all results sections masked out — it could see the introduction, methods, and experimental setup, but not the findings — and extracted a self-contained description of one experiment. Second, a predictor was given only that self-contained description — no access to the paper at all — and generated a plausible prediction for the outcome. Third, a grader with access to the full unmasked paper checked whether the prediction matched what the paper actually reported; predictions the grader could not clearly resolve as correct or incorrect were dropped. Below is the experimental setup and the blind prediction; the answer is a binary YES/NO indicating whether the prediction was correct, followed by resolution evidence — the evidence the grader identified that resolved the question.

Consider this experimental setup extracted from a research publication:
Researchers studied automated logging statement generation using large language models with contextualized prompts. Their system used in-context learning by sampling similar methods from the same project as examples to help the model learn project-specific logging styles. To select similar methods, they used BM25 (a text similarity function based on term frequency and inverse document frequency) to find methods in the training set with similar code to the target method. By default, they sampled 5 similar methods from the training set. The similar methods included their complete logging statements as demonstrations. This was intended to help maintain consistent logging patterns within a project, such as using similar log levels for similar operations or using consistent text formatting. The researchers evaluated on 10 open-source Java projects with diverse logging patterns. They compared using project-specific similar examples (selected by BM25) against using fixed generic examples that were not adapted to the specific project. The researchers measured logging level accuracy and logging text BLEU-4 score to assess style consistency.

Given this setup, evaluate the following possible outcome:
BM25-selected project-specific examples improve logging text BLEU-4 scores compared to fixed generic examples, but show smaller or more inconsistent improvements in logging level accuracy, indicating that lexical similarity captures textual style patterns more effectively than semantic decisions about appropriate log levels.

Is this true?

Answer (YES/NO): YES